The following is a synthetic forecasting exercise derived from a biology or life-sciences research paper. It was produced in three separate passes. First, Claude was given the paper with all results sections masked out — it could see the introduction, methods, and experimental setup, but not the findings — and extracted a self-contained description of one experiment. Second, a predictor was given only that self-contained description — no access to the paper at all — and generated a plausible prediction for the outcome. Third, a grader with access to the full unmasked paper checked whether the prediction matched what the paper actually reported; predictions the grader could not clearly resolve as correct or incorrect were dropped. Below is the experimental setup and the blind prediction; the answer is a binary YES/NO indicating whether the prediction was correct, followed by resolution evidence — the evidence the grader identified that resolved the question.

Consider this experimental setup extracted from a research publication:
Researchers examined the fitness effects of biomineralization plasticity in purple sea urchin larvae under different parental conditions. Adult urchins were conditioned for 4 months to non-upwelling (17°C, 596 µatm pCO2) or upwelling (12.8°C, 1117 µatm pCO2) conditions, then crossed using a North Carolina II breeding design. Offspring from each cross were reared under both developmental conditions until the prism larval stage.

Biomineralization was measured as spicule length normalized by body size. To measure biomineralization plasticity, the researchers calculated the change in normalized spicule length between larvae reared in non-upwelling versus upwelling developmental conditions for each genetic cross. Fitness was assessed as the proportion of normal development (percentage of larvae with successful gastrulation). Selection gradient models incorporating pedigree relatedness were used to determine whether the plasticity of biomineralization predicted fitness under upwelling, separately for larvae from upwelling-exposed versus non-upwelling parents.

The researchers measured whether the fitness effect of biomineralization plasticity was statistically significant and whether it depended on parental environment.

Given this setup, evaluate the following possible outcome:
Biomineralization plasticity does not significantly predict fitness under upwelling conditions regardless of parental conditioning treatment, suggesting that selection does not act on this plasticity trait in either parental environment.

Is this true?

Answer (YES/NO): NO